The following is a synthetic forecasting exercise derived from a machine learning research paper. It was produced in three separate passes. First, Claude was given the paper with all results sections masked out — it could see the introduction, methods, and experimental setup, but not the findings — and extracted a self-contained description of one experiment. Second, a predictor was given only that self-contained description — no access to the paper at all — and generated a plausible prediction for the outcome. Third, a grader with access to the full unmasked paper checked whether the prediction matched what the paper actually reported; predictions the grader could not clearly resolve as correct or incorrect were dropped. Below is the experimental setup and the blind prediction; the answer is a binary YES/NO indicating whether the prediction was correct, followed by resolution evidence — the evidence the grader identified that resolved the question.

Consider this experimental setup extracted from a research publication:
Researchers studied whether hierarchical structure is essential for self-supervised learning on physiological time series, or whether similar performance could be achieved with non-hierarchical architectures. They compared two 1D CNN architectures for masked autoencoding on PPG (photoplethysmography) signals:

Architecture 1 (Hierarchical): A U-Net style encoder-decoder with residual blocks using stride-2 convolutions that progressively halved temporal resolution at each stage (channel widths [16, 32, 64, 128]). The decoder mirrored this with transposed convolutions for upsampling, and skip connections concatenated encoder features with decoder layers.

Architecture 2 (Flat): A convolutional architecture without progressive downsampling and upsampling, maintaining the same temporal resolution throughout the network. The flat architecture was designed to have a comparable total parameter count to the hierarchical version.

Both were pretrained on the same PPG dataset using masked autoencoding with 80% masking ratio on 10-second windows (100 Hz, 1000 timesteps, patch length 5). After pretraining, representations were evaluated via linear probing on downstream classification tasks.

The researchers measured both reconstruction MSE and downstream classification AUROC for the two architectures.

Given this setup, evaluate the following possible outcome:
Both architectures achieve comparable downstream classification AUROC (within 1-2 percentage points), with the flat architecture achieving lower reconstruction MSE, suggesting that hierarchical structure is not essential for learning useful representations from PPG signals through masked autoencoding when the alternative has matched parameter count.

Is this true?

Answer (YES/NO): NO